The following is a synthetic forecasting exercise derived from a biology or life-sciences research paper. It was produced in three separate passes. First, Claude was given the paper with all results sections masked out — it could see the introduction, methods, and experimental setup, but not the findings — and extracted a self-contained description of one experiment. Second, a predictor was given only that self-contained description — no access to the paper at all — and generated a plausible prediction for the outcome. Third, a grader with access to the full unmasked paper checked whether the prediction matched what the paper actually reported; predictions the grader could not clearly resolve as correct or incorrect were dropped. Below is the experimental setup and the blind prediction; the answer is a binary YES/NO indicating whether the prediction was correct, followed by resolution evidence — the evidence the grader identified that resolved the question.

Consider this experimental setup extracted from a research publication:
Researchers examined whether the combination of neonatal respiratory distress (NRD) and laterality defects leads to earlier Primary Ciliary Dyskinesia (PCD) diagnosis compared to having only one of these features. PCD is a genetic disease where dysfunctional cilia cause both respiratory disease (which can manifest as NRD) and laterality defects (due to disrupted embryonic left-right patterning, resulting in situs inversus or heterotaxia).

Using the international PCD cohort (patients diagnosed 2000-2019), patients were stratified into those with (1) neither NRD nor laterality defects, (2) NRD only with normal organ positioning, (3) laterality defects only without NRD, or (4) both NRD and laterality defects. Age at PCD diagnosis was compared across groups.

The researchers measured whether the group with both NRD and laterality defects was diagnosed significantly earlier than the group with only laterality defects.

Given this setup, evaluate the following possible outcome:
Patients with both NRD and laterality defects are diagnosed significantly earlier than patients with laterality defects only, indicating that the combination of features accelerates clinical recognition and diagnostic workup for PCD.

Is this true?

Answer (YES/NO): YES